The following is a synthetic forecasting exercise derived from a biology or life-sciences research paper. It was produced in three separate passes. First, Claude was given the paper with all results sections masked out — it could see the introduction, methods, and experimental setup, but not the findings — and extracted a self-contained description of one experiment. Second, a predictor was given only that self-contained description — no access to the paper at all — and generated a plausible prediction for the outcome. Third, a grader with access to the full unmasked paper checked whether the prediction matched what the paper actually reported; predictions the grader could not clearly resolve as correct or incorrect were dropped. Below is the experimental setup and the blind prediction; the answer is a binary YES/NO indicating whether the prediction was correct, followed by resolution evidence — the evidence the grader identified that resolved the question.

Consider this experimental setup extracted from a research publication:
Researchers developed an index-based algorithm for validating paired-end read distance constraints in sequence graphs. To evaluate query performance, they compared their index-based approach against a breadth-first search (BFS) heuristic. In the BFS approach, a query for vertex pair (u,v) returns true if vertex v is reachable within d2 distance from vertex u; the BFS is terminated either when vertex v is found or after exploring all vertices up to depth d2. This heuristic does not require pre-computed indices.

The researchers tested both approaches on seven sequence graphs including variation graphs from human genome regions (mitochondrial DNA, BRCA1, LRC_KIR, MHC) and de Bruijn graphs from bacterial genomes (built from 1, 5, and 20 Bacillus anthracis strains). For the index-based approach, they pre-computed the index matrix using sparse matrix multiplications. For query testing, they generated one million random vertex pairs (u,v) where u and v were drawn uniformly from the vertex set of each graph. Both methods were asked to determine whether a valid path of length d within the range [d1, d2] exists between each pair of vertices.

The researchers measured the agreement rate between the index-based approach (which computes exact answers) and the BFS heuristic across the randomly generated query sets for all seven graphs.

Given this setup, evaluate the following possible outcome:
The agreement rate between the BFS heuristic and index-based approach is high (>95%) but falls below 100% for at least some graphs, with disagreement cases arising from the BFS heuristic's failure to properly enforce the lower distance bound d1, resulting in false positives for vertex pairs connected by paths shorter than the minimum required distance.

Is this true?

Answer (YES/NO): YES